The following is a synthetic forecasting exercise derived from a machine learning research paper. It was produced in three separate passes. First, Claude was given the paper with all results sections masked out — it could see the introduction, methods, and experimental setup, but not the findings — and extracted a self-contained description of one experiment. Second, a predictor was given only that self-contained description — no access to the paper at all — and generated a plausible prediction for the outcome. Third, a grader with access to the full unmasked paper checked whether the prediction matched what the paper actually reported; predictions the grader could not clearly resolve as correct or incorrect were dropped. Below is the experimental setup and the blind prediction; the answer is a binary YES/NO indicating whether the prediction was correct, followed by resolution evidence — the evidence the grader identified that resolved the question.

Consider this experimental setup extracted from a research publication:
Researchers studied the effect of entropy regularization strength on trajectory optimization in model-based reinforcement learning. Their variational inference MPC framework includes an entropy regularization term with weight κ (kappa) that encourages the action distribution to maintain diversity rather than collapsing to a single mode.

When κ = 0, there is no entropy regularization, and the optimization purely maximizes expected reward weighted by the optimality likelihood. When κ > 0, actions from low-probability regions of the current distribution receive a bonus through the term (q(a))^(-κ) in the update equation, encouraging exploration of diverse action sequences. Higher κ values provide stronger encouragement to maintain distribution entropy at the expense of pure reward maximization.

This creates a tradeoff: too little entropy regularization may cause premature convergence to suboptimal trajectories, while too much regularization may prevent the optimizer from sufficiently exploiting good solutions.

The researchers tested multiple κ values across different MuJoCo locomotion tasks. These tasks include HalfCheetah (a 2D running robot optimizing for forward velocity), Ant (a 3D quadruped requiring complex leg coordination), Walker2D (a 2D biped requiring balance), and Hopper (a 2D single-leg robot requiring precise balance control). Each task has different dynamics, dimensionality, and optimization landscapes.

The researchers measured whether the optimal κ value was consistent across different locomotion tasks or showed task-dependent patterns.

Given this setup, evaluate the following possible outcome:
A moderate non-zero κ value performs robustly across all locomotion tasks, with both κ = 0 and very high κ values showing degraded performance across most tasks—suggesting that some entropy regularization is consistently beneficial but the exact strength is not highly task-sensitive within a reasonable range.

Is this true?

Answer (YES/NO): NO